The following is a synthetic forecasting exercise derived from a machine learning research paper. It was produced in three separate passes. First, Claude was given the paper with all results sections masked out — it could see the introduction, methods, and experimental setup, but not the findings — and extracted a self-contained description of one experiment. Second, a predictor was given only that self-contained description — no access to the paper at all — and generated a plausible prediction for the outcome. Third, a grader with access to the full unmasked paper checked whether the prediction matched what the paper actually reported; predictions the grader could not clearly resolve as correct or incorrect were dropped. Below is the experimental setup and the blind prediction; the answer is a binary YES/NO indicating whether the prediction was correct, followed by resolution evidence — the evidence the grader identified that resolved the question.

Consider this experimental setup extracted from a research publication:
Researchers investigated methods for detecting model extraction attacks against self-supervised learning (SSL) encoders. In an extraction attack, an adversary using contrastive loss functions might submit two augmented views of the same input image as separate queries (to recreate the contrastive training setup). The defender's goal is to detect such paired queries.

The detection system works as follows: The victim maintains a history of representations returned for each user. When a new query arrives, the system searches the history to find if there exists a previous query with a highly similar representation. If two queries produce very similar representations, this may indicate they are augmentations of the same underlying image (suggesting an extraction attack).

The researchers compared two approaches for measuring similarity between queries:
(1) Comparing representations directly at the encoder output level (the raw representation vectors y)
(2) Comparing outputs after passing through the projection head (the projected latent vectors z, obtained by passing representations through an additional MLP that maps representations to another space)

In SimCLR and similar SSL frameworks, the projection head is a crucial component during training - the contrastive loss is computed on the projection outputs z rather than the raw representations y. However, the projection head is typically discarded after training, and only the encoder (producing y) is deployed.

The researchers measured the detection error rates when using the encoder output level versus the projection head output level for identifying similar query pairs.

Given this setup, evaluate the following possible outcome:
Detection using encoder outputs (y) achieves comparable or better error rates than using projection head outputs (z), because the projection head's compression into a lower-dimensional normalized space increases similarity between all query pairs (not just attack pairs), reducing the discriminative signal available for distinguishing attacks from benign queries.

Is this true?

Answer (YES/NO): NO